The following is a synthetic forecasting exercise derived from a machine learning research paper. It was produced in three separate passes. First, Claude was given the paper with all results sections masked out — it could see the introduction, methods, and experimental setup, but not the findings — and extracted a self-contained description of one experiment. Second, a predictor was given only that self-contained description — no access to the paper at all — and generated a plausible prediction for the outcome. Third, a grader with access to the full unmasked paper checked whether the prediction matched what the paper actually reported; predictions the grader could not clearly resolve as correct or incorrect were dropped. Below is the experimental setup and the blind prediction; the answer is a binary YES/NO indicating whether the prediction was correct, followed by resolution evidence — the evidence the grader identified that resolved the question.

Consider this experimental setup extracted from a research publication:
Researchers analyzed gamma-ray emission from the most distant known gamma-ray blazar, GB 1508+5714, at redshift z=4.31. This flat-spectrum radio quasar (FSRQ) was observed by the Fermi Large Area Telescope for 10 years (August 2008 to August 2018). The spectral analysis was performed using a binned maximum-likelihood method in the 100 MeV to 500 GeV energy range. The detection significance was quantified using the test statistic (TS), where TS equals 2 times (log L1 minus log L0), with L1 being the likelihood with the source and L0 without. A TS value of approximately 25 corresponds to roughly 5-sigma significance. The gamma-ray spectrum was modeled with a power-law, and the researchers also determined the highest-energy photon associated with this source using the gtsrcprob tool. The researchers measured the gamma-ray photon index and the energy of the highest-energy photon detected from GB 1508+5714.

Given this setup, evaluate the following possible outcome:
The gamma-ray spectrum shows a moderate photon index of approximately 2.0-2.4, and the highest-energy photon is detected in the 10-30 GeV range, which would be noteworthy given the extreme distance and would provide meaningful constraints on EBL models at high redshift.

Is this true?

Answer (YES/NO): NO